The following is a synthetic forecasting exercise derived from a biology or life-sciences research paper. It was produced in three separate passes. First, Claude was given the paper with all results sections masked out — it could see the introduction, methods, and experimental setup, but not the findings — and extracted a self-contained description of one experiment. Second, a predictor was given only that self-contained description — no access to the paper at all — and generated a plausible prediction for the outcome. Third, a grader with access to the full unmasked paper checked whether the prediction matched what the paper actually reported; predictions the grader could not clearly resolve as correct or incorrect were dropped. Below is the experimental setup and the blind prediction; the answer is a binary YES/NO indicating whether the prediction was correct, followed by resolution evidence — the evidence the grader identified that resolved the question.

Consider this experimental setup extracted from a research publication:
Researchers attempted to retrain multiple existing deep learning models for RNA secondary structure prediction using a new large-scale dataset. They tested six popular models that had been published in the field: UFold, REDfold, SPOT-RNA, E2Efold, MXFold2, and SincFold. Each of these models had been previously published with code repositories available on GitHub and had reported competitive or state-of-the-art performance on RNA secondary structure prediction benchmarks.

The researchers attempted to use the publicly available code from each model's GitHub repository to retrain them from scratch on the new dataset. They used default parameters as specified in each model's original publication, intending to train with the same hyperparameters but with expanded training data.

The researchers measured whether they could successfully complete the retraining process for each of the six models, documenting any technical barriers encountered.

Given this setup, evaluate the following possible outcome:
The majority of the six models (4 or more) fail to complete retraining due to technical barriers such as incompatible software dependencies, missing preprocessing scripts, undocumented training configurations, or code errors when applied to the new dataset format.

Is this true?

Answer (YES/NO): YES